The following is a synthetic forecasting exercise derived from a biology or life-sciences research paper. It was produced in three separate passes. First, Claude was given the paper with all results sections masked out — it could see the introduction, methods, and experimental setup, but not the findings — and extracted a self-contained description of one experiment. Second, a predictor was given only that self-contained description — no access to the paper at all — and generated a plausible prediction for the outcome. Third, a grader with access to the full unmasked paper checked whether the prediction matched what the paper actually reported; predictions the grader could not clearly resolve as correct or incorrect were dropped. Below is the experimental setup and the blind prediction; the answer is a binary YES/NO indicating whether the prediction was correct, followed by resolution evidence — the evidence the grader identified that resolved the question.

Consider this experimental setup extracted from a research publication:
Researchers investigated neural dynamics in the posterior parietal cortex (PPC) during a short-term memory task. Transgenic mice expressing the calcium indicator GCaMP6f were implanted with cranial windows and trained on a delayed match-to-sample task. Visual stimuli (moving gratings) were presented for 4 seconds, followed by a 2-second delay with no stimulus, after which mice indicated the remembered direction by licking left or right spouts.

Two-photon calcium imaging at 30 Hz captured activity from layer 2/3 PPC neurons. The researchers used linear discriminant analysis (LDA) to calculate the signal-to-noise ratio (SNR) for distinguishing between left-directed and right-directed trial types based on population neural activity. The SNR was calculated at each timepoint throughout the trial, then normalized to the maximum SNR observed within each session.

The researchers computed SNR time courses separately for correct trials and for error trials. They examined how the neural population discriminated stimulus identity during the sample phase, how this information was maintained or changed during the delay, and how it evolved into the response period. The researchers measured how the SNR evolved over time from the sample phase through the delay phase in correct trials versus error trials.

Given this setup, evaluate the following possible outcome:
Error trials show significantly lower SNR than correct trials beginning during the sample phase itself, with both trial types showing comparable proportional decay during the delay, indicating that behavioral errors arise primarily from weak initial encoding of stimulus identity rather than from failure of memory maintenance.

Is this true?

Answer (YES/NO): NO